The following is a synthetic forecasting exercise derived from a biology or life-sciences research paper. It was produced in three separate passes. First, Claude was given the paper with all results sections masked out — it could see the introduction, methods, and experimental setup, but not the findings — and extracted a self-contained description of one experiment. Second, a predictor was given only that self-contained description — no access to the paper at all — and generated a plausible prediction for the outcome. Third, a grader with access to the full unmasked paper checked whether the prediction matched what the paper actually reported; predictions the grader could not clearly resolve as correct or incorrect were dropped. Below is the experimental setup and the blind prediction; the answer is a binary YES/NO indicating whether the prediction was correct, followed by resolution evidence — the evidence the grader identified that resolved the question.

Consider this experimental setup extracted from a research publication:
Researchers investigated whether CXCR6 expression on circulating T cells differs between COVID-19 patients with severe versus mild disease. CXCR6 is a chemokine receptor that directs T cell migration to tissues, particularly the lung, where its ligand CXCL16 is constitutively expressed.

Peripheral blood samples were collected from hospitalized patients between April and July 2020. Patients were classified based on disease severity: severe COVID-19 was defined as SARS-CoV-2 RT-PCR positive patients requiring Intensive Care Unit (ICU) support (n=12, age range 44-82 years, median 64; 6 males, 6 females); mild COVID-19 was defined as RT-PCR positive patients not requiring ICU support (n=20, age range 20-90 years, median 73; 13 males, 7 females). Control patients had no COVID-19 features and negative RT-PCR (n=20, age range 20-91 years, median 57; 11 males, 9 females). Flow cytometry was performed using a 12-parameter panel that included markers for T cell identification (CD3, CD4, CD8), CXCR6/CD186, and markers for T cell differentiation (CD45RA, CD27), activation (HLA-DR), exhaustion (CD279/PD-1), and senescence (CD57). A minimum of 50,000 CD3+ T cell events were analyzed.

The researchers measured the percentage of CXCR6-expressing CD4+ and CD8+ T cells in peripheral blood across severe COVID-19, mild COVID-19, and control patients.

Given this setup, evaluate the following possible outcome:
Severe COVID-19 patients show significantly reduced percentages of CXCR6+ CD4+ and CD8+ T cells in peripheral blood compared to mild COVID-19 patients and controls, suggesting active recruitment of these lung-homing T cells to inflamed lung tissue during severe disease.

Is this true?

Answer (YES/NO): YES